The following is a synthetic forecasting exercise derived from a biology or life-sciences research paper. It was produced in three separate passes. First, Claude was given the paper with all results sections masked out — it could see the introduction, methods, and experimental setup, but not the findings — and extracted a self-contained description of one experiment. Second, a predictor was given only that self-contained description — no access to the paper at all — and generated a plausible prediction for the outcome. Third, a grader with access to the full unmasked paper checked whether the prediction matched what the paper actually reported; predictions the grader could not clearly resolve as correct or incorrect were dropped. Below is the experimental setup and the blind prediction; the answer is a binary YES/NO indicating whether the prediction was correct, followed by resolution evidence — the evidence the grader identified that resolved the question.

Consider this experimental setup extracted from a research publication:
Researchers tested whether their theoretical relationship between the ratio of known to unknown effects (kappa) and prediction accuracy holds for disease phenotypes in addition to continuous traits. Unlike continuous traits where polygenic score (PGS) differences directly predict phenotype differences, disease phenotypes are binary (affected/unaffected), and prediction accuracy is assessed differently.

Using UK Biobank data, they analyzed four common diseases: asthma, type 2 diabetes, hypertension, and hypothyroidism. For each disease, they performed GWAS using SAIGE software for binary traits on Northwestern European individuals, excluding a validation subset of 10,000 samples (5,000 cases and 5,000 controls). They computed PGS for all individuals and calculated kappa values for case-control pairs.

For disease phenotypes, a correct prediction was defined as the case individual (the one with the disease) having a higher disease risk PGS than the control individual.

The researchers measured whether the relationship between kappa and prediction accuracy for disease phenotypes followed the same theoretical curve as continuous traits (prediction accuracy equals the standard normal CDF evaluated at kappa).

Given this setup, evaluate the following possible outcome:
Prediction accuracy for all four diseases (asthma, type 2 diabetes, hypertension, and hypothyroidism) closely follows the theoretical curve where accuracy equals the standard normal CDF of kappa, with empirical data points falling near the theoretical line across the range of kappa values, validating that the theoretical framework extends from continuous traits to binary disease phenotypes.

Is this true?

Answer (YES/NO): NO